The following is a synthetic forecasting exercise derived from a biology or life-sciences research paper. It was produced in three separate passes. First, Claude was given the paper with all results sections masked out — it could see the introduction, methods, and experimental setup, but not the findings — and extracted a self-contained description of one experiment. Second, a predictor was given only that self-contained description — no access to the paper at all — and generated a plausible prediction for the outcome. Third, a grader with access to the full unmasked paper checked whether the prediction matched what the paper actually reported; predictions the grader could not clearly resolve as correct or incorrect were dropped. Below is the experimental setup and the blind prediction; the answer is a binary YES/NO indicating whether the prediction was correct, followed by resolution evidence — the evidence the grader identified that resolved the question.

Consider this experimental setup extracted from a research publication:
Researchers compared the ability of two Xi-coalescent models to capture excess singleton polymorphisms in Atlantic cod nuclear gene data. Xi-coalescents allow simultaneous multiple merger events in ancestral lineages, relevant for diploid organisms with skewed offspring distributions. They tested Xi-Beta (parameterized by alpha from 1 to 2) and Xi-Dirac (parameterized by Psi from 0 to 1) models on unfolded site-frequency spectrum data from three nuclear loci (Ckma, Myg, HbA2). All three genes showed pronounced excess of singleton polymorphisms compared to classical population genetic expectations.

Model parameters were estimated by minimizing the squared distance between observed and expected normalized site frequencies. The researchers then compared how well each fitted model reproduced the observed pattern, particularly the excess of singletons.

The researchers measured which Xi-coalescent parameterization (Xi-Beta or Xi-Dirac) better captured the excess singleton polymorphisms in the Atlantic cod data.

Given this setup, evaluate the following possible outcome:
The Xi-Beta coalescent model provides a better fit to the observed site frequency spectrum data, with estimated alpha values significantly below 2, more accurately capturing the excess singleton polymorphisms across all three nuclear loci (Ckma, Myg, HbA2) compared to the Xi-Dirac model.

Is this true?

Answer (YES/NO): NO